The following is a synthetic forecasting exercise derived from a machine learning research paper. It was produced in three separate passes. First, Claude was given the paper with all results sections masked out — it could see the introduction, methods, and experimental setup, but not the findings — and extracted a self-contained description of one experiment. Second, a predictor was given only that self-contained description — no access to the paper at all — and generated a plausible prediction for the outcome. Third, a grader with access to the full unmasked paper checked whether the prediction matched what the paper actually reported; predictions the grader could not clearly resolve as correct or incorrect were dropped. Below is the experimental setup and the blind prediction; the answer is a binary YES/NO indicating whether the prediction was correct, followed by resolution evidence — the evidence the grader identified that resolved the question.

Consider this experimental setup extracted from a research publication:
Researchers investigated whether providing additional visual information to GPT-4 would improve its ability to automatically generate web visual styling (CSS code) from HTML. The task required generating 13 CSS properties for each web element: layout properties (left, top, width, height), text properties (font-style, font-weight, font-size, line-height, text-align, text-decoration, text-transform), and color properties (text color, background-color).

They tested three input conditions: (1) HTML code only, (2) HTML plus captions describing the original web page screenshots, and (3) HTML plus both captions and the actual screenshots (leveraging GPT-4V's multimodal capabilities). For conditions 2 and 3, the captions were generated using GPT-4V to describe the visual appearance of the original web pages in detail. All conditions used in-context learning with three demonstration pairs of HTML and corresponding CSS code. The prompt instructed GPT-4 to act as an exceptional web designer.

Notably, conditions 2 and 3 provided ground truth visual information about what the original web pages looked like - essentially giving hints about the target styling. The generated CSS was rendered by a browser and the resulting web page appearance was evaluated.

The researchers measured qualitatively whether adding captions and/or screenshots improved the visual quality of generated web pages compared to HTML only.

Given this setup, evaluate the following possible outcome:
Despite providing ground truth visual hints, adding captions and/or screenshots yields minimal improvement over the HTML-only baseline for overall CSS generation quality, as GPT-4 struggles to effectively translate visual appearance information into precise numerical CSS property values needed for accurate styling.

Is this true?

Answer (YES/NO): YES